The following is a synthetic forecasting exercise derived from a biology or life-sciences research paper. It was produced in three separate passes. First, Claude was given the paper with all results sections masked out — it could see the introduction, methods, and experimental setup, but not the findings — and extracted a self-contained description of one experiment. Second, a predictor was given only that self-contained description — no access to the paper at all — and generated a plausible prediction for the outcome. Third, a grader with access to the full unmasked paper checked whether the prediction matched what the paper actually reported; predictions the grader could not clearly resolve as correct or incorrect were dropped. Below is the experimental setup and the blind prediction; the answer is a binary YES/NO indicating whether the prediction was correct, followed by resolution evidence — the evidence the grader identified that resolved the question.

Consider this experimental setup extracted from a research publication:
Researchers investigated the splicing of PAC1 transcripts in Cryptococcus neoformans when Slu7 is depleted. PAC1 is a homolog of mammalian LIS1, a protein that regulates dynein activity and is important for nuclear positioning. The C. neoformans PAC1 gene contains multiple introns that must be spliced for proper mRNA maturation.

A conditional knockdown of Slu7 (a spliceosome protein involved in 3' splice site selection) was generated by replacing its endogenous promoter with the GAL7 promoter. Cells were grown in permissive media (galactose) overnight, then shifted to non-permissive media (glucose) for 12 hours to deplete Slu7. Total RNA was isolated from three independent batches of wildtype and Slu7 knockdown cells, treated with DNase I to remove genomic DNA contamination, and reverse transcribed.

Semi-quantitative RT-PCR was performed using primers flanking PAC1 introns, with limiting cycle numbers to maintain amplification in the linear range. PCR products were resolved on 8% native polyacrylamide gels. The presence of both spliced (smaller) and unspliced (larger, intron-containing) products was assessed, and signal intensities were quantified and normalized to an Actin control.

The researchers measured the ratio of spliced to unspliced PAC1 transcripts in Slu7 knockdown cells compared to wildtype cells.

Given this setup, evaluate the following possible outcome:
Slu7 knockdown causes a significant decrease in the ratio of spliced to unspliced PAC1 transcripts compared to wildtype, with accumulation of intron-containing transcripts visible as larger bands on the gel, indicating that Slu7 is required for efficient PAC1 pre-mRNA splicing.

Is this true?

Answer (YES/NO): YES